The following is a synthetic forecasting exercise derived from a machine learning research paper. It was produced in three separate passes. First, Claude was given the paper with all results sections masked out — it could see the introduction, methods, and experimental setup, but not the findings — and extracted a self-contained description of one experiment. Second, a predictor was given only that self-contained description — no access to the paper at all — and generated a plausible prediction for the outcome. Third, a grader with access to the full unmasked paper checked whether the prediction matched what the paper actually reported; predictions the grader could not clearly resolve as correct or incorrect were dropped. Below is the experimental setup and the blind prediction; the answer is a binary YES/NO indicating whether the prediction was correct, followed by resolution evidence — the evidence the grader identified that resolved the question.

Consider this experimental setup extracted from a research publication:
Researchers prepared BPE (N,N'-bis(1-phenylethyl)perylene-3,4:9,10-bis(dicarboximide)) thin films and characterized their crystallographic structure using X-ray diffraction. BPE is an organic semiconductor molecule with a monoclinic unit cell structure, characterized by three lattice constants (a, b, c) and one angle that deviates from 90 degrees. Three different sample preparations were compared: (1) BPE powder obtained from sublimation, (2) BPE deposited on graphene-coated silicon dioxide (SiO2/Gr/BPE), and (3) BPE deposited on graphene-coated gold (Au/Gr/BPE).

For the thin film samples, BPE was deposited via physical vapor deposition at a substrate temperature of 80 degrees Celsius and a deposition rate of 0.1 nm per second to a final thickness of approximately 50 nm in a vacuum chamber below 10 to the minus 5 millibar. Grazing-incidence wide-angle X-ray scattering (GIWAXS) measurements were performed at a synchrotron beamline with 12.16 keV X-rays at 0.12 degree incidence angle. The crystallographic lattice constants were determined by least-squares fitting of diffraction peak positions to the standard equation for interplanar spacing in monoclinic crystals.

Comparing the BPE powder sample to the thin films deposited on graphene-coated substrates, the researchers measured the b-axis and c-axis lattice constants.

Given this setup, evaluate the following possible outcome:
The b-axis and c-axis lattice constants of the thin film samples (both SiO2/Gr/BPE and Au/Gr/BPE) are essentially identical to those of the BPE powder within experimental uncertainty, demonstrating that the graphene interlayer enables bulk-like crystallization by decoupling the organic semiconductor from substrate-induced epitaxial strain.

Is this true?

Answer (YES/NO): NO